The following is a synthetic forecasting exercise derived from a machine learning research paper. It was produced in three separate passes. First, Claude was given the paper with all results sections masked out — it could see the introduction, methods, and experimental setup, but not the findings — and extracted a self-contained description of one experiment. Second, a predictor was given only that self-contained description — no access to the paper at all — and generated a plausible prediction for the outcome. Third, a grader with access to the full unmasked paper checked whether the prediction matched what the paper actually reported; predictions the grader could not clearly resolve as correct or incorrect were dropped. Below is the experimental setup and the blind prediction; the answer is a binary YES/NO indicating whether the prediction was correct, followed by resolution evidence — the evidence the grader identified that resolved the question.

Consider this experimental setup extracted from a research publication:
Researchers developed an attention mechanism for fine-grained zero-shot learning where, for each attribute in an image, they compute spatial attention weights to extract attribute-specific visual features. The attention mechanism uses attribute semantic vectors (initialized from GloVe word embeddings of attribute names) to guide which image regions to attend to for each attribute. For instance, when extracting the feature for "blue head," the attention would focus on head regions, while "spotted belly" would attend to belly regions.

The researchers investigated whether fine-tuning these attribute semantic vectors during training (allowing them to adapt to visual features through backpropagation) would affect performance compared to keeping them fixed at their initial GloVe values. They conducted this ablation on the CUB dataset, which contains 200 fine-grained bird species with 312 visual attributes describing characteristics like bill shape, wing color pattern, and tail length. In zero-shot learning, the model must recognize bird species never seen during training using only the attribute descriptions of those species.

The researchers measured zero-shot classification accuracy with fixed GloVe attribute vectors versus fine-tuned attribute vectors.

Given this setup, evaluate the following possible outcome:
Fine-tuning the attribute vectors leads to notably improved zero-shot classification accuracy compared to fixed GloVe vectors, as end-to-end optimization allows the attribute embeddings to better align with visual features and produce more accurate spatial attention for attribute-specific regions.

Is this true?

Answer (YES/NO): YES